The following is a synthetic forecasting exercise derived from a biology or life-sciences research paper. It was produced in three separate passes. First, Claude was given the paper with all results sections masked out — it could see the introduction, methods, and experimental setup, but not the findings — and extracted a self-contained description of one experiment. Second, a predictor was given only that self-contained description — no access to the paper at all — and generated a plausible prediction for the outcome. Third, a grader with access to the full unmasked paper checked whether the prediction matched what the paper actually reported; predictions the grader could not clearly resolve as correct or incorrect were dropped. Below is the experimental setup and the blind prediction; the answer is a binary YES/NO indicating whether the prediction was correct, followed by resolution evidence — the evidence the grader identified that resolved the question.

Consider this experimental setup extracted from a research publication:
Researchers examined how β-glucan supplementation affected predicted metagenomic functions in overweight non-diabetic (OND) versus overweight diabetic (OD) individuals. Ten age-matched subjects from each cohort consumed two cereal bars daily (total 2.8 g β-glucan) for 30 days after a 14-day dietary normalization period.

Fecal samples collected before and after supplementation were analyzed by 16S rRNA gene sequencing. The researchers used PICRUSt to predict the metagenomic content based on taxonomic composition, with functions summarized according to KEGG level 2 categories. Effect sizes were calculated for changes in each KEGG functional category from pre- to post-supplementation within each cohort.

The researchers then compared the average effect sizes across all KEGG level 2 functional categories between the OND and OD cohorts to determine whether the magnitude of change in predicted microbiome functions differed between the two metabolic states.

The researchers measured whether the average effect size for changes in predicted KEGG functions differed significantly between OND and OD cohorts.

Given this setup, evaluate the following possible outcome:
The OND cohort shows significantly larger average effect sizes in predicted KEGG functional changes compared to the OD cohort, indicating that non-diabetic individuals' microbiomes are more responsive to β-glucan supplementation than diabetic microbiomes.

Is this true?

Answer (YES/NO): NO